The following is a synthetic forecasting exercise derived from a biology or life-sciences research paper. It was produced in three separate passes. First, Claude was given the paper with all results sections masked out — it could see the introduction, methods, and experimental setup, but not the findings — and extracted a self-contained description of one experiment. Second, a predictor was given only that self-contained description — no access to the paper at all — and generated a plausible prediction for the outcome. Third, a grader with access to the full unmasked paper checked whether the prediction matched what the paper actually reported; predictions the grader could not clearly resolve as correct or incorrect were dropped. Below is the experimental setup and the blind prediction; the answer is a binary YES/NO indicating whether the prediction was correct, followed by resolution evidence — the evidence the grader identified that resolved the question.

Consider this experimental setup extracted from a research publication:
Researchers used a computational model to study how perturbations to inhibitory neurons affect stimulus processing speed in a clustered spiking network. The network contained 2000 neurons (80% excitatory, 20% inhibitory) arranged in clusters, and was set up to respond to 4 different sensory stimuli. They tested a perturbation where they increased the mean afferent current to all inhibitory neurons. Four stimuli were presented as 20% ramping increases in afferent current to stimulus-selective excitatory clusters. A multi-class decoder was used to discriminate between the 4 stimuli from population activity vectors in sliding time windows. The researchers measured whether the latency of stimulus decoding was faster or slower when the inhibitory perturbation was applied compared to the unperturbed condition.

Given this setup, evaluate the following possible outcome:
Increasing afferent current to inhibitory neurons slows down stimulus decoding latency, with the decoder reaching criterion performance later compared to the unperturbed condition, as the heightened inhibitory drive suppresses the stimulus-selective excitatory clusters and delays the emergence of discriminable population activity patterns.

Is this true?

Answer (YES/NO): YES